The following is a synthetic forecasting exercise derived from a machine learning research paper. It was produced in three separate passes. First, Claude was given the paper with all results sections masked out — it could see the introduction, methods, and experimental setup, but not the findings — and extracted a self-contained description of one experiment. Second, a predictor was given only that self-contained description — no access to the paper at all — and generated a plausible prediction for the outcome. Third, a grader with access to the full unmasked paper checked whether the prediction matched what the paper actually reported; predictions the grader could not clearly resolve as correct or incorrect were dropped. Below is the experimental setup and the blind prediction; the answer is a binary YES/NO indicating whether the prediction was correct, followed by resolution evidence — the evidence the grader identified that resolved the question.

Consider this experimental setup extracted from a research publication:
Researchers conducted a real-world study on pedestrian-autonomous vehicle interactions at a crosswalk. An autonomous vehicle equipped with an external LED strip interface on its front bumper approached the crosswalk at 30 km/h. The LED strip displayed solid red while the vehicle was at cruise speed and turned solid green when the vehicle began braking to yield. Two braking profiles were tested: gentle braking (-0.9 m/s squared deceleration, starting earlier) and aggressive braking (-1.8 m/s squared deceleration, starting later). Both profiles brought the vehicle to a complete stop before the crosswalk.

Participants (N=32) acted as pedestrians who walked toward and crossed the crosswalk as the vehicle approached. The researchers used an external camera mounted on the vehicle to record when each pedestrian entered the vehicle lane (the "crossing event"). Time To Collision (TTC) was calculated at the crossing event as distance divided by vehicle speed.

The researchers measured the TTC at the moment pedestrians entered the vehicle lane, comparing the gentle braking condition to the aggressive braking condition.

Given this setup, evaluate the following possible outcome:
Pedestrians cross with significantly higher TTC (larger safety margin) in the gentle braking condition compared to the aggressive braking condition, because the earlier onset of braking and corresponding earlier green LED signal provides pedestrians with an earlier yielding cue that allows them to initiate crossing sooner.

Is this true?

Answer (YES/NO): YES